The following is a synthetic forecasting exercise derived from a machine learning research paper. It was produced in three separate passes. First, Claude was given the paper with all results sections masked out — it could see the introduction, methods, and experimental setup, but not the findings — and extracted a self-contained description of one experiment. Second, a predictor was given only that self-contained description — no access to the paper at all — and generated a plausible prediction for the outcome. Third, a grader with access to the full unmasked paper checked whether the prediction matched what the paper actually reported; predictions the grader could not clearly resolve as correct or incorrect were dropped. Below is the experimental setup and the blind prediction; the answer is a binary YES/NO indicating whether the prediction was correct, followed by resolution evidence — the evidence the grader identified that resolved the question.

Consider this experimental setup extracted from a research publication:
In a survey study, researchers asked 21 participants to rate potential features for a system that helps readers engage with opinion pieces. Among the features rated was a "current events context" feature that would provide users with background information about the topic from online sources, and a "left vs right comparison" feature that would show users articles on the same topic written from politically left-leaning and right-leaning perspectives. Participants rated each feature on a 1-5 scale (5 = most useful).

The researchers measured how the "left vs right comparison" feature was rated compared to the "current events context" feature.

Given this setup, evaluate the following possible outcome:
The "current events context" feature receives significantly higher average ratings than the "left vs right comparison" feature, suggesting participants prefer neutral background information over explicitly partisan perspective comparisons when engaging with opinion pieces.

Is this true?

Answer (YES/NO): NO